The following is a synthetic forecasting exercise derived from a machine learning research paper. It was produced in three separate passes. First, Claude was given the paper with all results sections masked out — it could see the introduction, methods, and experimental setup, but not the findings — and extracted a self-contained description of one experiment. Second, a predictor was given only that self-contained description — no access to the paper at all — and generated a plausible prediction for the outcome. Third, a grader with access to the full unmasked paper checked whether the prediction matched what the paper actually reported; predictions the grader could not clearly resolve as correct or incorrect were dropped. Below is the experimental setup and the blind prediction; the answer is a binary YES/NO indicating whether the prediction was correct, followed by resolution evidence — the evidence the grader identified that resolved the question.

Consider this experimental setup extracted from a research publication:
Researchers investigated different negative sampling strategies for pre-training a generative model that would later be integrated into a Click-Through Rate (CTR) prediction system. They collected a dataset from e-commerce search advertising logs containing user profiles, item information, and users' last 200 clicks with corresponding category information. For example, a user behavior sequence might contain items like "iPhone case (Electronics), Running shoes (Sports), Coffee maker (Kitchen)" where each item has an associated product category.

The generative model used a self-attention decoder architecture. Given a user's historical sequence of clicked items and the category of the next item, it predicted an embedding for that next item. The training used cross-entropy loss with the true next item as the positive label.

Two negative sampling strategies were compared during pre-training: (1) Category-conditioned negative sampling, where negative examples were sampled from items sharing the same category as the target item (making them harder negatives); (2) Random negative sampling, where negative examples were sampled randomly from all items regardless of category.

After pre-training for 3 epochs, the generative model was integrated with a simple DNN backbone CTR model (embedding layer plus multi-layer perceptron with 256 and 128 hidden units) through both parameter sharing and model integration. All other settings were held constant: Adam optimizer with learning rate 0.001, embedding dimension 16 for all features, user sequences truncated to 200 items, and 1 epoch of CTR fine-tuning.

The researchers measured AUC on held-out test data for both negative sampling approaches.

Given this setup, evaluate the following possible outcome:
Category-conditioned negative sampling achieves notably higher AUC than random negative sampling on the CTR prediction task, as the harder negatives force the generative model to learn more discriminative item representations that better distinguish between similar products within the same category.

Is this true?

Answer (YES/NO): YES